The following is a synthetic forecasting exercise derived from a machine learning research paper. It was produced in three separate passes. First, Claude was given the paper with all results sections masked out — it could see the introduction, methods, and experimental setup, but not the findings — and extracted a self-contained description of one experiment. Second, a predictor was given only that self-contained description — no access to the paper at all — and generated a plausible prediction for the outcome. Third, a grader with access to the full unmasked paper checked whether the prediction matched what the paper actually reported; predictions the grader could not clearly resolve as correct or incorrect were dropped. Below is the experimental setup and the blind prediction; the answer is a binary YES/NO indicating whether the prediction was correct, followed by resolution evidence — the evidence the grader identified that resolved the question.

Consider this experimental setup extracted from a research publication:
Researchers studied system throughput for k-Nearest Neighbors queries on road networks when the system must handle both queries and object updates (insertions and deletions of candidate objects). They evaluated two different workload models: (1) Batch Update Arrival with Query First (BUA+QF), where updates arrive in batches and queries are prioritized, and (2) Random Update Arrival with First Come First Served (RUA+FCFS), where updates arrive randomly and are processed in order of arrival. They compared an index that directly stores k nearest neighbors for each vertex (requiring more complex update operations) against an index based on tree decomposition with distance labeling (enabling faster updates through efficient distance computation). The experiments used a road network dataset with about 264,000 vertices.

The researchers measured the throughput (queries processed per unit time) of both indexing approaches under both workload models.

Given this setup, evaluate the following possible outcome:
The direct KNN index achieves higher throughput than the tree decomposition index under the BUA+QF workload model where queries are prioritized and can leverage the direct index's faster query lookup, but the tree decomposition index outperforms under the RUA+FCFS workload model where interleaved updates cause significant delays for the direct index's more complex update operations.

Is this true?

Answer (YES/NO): YES